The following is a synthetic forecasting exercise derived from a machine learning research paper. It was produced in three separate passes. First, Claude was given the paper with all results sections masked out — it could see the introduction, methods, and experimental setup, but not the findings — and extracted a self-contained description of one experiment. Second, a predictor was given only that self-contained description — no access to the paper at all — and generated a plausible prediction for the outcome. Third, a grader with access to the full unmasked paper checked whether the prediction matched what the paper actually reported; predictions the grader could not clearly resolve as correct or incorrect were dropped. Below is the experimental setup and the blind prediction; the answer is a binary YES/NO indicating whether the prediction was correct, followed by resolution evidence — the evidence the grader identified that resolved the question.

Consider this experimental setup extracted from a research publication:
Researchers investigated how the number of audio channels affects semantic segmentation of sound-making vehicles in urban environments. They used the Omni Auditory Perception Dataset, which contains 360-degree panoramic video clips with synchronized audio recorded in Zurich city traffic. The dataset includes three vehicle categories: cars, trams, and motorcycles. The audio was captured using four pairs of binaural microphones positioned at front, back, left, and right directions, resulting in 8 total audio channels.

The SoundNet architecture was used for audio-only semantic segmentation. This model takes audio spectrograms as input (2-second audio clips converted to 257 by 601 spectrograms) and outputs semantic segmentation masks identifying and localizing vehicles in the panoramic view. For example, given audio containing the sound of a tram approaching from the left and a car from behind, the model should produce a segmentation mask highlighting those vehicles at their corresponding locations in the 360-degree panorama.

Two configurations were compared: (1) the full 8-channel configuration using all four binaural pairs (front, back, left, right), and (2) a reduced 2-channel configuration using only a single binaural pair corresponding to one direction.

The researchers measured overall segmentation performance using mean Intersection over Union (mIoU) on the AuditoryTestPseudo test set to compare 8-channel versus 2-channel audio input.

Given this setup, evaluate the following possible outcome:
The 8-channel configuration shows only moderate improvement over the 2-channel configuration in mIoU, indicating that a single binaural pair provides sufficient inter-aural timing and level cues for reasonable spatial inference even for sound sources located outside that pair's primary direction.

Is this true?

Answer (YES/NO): NO